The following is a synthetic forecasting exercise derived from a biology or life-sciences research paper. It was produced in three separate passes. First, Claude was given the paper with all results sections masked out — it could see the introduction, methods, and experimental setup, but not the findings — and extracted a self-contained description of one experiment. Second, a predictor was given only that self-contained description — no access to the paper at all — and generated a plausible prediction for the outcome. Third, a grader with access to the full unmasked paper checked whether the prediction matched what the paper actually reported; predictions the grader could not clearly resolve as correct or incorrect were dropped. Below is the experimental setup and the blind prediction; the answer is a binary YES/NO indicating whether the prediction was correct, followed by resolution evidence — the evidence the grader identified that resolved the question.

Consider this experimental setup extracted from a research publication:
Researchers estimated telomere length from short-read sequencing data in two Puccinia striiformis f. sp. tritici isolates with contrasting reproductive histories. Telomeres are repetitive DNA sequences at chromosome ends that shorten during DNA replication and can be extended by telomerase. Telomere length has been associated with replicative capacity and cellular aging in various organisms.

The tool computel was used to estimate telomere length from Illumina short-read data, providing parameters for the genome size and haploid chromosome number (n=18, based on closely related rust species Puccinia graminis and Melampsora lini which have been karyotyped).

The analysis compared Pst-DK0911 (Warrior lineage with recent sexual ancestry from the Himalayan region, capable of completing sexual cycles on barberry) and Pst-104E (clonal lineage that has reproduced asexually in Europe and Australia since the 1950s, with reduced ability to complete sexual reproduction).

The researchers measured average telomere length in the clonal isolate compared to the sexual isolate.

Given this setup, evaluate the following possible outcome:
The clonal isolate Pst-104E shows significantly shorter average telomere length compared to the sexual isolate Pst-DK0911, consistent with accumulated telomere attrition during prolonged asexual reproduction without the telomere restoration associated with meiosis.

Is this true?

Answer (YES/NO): YES